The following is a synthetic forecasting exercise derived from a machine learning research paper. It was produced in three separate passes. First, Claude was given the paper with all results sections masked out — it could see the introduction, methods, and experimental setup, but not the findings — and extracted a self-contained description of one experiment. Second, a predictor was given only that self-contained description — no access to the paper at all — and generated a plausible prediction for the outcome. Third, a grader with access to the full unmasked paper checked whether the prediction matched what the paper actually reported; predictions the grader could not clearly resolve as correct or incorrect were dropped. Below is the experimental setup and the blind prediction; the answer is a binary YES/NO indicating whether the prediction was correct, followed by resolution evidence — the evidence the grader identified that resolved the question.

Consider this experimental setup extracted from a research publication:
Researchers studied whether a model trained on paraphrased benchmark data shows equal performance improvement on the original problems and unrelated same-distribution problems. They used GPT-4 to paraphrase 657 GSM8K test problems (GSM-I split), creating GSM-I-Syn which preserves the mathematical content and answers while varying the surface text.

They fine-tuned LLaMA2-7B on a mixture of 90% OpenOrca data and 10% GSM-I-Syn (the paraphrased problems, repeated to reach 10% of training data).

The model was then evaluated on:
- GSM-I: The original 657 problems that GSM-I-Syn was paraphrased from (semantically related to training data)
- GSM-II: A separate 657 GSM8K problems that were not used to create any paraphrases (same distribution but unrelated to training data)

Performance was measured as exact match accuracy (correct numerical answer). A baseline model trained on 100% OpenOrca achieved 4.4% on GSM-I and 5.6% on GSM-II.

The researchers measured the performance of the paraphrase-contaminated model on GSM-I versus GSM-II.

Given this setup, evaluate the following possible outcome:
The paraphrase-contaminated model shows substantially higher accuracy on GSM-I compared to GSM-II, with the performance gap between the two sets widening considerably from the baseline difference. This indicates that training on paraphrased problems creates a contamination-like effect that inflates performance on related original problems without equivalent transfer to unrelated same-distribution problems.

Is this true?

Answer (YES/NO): NO